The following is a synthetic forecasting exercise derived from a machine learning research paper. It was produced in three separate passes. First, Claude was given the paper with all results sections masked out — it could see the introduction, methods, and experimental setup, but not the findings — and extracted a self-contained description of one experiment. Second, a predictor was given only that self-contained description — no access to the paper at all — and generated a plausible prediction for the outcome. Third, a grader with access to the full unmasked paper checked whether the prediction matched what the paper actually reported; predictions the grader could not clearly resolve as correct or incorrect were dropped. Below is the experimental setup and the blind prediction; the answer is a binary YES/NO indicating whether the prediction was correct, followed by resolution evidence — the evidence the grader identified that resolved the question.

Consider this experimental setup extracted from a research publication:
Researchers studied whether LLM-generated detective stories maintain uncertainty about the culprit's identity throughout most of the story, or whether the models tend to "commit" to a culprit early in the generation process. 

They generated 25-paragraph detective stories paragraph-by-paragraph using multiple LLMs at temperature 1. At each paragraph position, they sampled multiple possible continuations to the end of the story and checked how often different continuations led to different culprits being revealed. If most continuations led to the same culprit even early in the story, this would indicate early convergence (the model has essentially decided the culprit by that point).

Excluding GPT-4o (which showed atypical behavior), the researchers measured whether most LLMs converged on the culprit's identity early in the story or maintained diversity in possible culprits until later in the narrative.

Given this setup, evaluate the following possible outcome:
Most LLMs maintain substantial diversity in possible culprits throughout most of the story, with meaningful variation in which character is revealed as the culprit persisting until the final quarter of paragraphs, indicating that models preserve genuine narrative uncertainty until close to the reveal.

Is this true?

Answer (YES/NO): NO